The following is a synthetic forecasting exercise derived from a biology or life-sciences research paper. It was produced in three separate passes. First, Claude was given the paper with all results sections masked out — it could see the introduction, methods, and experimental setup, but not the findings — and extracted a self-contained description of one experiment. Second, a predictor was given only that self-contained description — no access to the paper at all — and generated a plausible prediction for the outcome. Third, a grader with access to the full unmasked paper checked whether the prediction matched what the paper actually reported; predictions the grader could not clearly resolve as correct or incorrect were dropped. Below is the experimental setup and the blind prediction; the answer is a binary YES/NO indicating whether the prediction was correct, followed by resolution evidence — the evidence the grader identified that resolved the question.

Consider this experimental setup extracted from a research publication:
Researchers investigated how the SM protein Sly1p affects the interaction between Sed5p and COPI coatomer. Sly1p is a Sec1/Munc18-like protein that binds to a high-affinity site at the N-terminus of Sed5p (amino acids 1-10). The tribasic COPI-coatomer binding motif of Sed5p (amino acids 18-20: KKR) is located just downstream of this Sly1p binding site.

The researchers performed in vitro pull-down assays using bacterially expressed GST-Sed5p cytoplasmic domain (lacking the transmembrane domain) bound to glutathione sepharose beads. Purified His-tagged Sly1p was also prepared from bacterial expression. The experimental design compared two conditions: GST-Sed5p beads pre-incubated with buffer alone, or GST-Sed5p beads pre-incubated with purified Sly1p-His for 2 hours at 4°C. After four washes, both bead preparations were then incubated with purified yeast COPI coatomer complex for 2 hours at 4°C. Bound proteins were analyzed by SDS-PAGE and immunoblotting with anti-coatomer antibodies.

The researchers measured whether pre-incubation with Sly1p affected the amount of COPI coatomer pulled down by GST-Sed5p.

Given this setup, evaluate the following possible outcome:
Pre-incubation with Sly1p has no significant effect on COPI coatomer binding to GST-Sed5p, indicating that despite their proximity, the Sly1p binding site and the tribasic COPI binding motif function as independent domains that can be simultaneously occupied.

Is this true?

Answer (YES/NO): NO